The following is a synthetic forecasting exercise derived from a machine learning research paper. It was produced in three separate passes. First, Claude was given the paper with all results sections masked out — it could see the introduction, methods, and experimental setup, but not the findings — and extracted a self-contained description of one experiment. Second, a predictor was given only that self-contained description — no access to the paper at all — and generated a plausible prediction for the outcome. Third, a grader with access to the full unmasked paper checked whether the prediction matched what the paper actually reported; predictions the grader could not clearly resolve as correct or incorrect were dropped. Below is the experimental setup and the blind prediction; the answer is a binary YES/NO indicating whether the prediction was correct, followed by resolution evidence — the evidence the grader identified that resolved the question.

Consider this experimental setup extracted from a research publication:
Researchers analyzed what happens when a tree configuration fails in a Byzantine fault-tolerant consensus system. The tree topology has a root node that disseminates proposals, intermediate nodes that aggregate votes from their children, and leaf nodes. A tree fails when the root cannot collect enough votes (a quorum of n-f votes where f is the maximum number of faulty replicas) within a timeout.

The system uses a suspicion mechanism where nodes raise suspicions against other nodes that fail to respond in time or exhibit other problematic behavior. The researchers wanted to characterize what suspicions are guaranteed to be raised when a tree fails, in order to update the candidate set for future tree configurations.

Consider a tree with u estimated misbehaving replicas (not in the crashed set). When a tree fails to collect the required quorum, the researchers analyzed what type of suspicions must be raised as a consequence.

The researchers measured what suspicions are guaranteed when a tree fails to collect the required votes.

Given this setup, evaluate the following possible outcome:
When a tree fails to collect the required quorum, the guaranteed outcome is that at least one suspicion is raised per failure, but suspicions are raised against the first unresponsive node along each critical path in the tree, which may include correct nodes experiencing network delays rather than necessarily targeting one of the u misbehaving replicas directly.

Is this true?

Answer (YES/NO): NO